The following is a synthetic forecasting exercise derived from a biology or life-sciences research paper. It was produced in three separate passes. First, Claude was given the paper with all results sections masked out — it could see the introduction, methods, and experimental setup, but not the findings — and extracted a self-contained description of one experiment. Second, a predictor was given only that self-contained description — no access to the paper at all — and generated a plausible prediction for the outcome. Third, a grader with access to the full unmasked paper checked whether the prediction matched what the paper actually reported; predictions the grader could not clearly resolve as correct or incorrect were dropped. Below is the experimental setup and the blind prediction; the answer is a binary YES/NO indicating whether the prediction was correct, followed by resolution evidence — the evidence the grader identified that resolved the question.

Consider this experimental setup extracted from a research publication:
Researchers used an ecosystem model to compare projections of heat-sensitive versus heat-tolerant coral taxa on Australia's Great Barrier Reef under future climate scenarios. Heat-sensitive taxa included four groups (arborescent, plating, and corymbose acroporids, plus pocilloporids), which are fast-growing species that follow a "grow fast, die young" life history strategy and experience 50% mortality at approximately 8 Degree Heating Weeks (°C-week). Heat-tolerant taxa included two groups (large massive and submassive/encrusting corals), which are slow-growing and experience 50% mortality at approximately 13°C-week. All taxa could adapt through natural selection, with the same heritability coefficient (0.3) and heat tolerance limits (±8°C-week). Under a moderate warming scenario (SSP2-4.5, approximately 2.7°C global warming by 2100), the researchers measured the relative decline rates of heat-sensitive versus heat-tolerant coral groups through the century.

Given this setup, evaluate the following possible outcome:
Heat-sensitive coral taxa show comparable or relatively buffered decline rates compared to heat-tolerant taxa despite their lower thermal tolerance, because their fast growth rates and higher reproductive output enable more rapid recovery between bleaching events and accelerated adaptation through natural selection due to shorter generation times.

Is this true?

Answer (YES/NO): NO